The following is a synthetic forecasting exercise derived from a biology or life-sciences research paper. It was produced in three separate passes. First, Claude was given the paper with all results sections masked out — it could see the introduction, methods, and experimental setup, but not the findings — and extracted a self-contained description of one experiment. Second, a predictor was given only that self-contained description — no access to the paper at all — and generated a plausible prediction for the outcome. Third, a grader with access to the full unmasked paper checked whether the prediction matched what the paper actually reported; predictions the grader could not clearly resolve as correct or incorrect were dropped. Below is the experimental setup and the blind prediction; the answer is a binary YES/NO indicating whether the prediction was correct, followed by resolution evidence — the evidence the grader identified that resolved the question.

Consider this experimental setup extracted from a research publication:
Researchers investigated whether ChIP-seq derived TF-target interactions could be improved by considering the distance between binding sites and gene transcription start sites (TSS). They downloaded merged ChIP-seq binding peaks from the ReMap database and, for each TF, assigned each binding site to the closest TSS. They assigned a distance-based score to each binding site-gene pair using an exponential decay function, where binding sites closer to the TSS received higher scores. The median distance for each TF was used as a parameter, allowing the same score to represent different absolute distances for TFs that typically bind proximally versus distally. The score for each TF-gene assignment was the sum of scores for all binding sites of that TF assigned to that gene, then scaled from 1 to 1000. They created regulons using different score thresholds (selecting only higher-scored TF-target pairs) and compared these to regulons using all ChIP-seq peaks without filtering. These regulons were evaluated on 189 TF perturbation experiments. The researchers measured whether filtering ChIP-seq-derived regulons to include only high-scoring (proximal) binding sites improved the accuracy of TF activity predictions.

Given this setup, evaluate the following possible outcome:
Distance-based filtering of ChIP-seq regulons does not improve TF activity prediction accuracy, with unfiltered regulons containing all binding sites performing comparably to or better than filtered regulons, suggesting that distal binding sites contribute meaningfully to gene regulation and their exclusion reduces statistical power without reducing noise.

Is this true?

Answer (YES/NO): NO